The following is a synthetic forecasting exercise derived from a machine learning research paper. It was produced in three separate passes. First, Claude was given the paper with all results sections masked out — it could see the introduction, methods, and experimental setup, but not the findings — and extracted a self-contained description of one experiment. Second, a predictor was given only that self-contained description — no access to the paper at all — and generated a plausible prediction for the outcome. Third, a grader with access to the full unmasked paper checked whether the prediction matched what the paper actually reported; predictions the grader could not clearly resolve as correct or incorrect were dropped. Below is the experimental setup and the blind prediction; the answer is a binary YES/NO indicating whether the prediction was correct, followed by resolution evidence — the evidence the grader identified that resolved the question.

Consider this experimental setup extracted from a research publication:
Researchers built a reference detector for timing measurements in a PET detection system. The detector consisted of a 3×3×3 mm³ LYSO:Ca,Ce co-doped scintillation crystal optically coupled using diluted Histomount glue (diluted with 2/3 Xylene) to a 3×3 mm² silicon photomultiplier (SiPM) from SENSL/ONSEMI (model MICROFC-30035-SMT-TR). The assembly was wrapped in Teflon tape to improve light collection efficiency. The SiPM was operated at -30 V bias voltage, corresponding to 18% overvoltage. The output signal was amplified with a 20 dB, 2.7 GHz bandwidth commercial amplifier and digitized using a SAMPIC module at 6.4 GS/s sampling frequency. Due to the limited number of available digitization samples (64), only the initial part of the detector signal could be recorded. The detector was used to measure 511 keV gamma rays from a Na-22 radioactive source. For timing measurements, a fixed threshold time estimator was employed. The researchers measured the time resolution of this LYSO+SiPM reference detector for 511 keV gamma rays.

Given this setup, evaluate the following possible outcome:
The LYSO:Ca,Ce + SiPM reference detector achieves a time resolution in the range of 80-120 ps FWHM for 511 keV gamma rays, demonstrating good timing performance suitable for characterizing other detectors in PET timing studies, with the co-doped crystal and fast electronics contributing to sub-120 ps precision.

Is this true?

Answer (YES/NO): YES